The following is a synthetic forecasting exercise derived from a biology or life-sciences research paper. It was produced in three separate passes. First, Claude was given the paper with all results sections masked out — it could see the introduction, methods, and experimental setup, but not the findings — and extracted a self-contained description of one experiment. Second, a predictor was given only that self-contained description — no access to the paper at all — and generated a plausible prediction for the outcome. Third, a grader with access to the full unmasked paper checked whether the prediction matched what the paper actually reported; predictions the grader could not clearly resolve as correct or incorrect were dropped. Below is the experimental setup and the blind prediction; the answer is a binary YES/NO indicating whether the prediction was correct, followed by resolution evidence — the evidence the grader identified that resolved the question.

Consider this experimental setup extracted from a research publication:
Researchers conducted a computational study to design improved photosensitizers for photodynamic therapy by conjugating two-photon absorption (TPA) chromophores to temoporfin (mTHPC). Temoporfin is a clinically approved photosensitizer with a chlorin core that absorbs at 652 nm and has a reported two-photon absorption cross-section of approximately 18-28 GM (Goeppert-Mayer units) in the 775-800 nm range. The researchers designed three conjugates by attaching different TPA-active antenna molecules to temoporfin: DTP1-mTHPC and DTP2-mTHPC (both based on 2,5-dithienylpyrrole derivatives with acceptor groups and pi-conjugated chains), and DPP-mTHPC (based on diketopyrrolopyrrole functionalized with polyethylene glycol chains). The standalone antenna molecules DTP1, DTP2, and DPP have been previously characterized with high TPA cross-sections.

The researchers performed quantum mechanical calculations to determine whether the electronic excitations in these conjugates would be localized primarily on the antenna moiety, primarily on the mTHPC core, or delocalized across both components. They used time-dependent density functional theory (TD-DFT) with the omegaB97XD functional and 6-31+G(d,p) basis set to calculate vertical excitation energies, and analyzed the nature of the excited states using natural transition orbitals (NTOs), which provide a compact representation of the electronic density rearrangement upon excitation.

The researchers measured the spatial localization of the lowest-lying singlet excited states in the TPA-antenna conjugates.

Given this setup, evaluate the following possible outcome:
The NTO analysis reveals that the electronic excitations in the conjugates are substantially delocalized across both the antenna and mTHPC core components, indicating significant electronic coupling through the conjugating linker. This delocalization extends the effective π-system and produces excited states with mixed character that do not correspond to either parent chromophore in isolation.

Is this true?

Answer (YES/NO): NO